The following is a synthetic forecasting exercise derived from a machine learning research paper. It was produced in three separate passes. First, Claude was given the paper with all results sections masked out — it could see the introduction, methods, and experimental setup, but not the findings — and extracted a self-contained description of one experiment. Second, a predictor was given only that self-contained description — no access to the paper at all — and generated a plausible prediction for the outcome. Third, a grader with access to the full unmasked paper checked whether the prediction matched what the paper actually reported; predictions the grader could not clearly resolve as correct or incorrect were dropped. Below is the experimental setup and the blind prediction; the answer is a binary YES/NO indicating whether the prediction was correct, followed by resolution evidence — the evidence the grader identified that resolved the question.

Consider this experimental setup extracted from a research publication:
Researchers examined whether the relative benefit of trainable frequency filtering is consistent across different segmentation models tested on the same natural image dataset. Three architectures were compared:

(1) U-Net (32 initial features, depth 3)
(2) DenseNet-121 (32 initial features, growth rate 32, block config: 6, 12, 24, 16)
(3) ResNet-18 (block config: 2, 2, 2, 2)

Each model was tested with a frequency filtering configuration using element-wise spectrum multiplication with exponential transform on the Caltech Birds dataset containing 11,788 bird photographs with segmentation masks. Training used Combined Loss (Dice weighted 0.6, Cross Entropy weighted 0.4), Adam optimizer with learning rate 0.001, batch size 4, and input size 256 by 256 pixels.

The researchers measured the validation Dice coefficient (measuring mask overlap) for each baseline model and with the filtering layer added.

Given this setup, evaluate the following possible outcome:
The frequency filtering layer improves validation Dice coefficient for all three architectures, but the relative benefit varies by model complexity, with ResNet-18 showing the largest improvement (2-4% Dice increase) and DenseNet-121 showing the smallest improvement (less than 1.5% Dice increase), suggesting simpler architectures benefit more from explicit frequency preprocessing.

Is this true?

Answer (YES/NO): NO